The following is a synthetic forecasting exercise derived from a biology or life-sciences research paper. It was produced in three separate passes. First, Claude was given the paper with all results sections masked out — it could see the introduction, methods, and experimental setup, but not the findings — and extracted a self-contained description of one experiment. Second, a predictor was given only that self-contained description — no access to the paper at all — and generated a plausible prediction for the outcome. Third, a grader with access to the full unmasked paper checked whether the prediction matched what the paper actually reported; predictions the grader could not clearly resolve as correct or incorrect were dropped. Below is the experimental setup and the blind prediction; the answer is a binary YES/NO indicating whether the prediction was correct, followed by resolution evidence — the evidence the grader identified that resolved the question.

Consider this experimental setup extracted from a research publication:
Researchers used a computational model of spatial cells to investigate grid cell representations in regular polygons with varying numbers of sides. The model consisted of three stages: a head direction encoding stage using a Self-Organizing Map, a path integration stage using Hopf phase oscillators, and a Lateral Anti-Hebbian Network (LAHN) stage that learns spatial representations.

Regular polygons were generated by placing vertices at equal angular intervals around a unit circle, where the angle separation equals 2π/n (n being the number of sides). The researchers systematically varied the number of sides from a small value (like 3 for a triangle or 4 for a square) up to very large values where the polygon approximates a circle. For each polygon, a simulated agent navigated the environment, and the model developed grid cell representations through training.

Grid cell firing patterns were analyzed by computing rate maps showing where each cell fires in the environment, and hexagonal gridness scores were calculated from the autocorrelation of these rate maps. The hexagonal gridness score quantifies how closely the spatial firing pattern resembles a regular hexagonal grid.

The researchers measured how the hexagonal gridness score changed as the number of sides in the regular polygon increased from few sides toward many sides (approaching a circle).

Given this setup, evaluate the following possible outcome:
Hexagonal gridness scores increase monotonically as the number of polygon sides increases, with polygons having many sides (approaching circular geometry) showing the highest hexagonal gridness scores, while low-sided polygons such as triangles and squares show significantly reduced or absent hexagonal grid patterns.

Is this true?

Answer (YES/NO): YES